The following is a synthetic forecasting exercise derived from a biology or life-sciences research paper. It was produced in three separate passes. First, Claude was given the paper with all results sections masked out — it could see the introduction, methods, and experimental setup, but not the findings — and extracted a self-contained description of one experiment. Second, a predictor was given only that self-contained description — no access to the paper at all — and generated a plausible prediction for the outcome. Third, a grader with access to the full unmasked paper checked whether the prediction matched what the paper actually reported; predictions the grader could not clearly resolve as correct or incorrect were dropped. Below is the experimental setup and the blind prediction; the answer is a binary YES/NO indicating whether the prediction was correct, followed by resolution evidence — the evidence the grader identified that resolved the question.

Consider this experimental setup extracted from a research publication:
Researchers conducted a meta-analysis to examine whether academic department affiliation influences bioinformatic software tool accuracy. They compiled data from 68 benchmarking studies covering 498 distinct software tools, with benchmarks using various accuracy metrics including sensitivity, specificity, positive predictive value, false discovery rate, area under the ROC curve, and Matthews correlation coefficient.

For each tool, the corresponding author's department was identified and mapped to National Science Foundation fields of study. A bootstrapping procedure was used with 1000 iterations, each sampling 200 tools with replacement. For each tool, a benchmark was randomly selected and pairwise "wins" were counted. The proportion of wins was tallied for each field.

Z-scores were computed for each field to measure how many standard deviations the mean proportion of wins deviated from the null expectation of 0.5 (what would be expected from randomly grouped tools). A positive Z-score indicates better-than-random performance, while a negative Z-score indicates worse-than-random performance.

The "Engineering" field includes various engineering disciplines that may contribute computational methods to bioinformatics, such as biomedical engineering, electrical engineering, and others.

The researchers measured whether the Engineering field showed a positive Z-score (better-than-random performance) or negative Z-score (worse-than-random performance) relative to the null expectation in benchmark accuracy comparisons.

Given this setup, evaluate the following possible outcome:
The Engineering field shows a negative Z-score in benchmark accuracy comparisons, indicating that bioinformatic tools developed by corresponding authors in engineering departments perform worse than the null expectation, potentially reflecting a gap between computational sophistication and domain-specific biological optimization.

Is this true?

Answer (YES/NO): NO